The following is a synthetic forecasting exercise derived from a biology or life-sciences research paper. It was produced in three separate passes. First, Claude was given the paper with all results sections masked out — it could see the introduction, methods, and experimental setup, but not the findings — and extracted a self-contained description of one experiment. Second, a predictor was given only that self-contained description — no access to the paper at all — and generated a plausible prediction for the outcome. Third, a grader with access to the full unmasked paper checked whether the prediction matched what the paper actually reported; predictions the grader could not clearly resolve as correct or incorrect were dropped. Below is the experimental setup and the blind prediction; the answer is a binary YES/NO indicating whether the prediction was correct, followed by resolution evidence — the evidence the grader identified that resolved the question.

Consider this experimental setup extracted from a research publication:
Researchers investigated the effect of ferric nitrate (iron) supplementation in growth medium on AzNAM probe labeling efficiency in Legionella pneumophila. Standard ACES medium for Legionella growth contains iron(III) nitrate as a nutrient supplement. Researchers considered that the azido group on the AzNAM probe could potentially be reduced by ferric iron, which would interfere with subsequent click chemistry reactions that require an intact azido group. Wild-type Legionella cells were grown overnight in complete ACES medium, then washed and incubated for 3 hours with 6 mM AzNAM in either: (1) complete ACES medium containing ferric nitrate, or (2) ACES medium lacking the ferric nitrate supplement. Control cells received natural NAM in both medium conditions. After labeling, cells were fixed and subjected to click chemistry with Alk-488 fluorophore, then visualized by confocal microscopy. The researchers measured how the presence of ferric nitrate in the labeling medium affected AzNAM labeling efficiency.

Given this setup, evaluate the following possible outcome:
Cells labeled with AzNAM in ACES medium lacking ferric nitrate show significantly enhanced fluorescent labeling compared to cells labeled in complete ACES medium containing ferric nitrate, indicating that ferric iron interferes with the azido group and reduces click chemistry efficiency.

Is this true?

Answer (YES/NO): YES